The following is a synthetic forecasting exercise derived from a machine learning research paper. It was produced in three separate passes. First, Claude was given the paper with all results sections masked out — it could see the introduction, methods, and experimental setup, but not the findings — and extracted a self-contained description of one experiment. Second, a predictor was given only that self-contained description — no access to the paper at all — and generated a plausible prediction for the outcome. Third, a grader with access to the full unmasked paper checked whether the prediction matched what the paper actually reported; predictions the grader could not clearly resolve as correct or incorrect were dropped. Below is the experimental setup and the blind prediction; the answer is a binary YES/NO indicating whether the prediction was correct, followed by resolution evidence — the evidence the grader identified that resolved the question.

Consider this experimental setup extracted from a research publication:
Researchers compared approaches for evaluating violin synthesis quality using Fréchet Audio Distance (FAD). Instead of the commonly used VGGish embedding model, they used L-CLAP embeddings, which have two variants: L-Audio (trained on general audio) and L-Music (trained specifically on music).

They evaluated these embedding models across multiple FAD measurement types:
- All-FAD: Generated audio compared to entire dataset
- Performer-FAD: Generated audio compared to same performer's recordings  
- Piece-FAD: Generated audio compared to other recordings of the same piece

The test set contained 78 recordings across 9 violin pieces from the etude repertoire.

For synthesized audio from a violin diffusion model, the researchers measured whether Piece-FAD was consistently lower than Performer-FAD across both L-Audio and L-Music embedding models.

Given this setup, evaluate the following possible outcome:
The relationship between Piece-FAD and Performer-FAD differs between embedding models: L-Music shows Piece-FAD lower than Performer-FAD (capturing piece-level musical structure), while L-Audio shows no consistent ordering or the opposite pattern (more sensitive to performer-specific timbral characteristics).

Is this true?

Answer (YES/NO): NO